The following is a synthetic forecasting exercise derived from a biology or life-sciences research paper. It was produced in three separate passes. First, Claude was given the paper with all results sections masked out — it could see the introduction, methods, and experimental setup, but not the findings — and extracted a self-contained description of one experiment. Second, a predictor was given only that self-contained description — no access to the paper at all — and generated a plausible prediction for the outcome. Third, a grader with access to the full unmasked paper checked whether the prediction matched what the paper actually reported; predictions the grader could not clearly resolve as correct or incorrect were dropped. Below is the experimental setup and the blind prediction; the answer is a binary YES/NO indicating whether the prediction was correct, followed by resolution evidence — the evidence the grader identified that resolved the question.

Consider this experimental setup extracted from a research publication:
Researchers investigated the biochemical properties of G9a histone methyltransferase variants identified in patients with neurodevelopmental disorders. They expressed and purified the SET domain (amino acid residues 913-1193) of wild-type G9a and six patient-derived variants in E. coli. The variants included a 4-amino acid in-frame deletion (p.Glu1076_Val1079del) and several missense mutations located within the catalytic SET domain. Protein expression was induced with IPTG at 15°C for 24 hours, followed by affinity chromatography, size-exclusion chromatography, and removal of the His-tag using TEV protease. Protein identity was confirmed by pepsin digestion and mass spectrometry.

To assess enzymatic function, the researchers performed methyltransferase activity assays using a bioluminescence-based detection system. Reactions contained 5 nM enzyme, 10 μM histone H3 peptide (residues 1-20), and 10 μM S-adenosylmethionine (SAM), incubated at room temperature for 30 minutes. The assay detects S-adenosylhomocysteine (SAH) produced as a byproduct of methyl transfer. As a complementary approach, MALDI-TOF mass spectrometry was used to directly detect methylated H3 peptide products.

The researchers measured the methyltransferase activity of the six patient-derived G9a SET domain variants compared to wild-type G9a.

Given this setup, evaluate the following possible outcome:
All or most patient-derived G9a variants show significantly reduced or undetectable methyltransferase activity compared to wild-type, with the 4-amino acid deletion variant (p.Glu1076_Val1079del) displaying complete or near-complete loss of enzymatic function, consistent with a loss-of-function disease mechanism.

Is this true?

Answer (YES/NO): YES